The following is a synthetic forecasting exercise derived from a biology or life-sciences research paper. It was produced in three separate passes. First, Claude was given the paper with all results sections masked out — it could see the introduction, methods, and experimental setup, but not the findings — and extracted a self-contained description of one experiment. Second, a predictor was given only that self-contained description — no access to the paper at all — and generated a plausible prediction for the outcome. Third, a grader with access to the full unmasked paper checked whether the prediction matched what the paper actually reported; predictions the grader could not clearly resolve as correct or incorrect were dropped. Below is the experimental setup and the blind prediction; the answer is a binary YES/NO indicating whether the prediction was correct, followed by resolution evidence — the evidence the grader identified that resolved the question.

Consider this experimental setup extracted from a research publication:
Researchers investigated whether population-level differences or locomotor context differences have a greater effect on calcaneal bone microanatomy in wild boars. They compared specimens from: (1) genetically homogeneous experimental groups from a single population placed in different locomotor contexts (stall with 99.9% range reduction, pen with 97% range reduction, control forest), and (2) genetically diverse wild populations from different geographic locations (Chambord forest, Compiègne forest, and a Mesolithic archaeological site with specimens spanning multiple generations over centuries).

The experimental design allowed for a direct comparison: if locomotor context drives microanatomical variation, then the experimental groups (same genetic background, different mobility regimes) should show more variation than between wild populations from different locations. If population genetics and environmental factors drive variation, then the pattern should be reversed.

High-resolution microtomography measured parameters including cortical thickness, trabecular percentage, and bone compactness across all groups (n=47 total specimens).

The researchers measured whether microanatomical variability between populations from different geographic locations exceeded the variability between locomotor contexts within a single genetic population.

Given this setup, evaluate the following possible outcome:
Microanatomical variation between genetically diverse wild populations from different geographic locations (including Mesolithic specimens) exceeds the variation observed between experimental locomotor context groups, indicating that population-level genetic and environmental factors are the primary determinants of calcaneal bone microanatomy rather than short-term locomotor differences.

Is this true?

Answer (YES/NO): YES